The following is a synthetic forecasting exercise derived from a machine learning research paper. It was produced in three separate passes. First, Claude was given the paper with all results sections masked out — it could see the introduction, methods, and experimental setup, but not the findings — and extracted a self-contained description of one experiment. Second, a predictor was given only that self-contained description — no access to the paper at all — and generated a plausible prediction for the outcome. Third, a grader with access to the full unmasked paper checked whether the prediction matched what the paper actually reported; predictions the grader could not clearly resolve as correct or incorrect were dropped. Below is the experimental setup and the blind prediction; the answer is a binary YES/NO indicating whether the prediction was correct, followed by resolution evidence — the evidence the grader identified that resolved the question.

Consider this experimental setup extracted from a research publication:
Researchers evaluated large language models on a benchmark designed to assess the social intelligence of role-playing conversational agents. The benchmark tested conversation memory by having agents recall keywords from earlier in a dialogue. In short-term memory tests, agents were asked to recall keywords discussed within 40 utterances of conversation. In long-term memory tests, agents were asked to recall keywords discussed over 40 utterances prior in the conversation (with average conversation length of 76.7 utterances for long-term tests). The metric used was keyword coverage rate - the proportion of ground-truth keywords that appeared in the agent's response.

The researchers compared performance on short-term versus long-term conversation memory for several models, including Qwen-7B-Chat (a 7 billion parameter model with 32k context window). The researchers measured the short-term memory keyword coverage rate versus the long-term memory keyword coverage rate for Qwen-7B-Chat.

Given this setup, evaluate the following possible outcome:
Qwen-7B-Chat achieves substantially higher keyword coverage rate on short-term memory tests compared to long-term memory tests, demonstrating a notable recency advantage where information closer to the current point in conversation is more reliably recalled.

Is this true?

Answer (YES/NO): YES